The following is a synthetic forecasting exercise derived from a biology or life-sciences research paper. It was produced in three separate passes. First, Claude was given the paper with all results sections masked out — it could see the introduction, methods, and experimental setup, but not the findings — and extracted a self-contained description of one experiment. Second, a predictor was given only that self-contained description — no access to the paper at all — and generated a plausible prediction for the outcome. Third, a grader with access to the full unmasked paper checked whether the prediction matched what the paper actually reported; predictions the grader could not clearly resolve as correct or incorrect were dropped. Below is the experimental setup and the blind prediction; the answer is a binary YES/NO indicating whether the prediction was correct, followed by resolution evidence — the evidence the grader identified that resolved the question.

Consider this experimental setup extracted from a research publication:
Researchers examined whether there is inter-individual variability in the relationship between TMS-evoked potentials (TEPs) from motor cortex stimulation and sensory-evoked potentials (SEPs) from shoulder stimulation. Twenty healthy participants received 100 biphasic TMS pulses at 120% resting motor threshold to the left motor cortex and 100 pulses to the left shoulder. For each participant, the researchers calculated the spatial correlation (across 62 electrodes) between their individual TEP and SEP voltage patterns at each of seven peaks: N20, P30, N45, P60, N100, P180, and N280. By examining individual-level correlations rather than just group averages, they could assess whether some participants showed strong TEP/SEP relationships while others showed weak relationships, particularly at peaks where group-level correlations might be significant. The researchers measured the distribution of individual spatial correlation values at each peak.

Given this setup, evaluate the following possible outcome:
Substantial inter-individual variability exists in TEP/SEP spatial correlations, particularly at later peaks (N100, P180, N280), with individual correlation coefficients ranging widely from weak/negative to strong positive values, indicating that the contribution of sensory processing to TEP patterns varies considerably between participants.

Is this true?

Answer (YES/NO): NO